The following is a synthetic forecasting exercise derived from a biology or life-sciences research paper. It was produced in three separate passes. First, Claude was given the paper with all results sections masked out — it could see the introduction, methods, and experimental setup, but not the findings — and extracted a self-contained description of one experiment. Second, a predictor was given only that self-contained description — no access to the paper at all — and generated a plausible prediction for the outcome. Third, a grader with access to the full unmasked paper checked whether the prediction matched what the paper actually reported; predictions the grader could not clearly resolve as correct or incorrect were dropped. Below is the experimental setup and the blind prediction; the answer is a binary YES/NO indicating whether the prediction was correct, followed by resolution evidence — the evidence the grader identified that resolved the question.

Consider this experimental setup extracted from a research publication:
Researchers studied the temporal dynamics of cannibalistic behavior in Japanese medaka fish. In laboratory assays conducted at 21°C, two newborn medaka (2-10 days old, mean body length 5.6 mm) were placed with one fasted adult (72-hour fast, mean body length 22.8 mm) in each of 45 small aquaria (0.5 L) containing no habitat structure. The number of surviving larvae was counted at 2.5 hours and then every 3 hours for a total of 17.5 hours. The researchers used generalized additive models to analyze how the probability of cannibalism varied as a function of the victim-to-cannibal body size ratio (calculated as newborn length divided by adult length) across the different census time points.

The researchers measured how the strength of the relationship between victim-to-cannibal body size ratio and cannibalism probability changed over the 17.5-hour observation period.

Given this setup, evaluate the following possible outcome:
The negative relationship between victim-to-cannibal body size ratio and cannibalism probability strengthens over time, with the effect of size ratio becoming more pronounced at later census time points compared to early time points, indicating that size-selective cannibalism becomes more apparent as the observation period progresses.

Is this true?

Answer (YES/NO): NO